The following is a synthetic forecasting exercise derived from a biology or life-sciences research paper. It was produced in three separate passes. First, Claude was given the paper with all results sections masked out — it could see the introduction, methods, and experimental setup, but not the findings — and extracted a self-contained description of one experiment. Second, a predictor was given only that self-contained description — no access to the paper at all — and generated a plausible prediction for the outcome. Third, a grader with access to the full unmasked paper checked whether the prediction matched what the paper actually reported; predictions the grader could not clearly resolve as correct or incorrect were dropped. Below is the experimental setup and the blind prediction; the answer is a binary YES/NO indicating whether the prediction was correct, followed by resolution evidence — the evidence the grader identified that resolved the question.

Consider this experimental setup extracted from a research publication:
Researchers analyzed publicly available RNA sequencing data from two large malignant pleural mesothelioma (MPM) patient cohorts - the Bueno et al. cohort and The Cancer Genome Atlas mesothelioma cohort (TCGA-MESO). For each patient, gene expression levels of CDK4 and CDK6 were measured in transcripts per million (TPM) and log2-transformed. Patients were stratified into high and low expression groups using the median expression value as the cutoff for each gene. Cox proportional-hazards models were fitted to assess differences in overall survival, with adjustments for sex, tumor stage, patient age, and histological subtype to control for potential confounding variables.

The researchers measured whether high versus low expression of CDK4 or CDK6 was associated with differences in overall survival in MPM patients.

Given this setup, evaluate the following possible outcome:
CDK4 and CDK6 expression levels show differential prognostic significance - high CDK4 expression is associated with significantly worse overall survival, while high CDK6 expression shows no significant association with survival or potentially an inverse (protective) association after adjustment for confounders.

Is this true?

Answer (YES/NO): NO